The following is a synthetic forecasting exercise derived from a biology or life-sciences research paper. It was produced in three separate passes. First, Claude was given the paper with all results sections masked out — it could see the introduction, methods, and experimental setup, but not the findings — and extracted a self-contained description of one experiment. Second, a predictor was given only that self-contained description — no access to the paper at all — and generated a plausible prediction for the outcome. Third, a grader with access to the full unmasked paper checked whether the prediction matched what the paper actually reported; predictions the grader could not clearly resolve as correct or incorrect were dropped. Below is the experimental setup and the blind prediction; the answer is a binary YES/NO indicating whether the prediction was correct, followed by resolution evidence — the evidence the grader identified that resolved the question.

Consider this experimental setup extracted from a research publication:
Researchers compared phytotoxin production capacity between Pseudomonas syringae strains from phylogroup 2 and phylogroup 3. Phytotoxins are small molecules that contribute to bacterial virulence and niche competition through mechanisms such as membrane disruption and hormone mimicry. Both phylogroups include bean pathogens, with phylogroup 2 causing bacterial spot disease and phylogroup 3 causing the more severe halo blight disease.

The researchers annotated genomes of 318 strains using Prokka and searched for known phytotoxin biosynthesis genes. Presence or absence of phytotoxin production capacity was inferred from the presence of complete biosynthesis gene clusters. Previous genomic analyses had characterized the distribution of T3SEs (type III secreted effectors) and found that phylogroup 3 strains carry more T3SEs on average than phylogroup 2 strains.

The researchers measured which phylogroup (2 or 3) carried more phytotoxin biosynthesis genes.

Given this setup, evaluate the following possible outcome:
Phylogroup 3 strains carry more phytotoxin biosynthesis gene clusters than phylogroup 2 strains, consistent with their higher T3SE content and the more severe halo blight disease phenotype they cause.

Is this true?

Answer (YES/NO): NO